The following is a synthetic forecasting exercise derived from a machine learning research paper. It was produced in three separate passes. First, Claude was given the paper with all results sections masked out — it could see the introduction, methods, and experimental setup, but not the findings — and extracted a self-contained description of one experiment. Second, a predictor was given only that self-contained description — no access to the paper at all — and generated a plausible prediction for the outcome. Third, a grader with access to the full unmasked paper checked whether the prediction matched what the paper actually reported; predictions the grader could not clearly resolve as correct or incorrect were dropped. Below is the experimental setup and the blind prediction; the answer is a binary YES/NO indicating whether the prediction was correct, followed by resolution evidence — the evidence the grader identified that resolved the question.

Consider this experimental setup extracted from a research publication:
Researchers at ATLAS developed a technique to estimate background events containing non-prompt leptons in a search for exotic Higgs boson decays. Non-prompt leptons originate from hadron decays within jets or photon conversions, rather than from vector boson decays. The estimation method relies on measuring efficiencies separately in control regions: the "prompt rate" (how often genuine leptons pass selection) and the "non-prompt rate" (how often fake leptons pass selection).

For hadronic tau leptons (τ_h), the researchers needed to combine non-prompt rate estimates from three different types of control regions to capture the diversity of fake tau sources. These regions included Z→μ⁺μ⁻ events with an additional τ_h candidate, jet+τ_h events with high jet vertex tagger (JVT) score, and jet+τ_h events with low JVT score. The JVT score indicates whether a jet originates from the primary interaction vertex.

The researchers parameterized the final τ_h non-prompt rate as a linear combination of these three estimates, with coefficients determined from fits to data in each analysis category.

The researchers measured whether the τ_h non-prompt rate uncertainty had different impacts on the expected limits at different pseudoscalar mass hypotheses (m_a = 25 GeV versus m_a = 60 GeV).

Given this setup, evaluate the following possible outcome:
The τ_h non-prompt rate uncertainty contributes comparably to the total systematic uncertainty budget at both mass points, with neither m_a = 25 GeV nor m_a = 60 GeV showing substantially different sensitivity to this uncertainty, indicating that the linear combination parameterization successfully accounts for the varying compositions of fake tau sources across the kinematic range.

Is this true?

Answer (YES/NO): NO